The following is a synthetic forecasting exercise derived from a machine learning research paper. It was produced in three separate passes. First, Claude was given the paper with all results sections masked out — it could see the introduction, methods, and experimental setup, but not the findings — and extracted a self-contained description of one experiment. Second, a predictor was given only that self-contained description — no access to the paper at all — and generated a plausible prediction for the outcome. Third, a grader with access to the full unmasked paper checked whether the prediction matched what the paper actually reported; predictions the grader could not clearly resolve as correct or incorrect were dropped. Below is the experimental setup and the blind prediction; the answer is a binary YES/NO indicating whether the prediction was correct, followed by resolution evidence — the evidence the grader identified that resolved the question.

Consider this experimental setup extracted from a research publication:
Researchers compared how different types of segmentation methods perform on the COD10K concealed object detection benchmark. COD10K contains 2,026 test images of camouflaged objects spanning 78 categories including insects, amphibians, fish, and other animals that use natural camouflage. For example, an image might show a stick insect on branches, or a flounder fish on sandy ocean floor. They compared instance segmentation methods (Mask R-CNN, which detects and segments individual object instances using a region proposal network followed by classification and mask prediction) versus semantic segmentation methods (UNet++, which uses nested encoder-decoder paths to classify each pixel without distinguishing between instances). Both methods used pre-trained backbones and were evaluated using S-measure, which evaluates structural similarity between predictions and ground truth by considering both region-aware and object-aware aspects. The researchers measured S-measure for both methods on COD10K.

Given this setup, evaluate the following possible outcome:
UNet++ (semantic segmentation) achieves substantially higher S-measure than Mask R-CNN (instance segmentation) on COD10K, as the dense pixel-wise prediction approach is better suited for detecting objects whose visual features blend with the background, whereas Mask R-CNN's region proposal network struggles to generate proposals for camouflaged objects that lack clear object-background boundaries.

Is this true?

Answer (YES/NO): NO